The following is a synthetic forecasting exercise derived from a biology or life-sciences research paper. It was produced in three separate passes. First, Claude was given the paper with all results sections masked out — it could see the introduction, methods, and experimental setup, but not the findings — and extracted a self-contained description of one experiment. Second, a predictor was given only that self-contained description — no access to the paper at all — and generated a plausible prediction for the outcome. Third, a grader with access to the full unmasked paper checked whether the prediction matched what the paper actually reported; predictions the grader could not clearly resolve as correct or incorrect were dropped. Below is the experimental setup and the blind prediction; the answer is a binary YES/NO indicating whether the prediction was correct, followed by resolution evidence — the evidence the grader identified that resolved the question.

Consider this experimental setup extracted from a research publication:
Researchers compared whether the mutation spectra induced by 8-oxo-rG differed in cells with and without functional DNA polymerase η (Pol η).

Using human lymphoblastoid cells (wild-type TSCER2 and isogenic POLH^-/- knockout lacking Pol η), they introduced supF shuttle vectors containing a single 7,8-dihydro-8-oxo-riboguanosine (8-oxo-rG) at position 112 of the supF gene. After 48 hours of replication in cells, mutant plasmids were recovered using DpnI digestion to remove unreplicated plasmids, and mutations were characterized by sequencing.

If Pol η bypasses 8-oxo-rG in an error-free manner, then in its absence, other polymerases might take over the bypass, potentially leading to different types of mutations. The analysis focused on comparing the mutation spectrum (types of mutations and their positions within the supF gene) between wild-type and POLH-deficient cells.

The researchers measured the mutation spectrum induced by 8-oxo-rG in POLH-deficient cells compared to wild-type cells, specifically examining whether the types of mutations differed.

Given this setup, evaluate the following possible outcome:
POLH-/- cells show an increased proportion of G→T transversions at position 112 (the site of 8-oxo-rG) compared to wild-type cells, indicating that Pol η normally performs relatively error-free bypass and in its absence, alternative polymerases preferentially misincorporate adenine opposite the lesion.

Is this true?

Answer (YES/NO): NO